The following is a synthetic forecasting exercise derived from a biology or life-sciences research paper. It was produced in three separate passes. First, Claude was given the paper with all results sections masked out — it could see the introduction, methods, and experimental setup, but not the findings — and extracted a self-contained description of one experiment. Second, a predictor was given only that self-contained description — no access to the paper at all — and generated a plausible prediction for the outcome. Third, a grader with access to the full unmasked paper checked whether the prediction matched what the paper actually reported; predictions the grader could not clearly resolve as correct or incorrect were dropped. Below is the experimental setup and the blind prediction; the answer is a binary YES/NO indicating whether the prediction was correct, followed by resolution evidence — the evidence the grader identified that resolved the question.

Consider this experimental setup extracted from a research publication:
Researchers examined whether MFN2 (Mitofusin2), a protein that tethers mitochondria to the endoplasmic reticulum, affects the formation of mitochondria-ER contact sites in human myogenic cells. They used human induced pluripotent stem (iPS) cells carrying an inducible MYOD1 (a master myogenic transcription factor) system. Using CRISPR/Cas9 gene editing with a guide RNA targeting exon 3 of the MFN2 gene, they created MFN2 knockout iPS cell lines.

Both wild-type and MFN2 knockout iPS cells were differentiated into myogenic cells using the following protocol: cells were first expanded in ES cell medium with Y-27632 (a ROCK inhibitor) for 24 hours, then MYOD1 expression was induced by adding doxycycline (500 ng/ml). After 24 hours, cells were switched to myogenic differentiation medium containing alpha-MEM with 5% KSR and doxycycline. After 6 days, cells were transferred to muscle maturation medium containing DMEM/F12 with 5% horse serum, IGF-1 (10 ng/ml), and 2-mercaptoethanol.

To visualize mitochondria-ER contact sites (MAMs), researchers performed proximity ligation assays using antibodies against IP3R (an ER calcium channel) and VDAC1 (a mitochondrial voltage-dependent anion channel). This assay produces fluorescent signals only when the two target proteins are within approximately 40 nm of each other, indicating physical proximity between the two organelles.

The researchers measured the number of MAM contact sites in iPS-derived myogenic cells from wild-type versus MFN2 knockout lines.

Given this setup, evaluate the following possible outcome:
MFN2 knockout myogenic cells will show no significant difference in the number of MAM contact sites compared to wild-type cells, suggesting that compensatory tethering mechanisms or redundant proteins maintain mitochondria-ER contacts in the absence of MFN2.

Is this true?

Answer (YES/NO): NO